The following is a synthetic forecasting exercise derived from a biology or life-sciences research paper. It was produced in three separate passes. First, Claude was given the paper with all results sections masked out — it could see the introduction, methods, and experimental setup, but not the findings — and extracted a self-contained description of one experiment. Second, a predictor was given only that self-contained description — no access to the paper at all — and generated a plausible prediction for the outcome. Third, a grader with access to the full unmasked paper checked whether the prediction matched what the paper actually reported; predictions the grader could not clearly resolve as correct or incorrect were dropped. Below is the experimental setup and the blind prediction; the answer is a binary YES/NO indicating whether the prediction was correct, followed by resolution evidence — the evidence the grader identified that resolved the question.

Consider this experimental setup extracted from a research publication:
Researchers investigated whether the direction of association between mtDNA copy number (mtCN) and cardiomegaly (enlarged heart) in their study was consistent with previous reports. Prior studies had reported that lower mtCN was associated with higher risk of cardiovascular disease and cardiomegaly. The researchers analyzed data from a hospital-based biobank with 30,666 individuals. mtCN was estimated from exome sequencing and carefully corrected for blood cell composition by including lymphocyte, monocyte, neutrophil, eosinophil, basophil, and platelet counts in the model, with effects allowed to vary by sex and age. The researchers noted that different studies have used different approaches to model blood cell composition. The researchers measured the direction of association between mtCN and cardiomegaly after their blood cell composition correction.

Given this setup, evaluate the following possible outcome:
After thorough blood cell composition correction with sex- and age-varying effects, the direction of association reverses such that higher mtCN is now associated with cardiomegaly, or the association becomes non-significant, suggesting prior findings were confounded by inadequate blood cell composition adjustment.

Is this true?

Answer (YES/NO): YES